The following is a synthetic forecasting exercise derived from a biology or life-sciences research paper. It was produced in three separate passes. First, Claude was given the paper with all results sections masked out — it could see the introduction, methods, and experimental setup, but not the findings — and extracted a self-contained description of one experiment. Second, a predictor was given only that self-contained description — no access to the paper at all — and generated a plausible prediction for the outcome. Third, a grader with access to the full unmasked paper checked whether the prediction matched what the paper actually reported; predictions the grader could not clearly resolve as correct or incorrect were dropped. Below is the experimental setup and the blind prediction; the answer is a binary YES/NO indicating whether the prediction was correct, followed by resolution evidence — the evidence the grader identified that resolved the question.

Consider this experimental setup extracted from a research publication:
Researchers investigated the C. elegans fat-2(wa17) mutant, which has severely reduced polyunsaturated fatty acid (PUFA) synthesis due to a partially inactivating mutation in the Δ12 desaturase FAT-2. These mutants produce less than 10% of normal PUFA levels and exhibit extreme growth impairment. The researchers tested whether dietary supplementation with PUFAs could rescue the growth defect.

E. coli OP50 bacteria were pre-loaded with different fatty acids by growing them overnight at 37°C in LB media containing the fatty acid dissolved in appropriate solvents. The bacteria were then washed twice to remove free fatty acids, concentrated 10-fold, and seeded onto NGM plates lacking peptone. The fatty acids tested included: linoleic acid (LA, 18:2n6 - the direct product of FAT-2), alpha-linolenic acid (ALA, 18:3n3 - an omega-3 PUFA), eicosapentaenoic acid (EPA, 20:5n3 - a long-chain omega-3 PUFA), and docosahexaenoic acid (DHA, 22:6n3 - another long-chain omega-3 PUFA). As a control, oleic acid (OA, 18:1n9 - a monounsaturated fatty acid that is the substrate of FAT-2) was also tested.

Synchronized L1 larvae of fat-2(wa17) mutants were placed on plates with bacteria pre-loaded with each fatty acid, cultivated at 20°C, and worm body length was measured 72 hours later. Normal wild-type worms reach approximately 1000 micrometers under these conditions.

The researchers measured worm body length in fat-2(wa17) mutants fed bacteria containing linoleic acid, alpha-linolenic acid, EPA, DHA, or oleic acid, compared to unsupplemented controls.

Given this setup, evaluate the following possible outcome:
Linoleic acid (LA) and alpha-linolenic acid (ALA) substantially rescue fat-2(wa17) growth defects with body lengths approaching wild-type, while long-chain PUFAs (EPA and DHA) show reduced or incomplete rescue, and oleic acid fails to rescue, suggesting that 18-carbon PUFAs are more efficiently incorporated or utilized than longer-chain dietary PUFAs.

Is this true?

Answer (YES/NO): NO